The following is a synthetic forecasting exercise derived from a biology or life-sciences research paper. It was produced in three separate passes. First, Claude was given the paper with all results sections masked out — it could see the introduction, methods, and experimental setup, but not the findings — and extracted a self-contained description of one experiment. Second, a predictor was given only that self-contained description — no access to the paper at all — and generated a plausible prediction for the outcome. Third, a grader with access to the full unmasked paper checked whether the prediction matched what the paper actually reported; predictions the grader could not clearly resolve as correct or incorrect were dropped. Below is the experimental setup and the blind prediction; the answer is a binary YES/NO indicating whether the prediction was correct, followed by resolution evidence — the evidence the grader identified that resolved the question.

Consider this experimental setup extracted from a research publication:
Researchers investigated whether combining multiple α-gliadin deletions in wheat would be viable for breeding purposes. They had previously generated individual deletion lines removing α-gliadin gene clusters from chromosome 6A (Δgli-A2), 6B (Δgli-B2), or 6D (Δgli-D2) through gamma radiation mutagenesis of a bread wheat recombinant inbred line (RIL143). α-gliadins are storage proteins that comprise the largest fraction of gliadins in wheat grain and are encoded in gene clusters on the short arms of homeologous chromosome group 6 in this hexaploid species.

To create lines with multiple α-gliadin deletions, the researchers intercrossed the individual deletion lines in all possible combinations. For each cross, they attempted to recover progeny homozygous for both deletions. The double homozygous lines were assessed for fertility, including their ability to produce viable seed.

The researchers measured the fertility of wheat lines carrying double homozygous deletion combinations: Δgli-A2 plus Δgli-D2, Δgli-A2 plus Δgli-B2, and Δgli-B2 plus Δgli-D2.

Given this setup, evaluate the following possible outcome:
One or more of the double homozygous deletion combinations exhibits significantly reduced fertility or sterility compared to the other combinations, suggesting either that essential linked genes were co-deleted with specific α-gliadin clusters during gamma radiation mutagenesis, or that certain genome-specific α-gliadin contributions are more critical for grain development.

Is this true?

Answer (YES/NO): YES